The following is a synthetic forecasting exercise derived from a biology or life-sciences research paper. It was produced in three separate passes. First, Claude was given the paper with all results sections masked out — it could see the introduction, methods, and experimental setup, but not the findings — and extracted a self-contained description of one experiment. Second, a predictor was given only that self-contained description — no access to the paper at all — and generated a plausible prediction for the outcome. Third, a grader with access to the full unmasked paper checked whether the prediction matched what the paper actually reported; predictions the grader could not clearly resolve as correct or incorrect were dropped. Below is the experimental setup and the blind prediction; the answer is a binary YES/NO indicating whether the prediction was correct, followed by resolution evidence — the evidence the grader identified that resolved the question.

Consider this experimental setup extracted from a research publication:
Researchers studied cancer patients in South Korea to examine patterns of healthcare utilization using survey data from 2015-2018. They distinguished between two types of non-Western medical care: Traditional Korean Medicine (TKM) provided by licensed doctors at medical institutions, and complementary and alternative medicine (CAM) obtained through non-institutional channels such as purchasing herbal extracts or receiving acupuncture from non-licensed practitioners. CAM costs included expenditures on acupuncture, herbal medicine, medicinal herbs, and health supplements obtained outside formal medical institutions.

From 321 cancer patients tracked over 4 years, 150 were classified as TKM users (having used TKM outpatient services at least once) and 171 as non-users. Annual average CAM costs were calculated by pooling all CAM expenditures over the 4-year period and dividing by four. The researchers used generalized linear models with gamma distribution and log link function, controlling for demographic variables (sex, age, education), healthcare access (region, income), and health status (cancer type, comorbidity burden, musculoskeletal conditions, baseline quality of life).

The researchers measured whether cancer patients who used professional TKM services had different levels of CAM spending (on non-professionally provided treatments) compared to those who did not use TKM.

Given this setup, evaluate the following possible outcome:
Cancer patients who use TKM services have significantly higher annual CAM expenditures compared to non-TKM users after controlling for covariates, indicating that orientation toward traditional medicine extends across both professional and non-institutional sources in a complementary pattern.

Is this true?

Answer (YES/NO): NO